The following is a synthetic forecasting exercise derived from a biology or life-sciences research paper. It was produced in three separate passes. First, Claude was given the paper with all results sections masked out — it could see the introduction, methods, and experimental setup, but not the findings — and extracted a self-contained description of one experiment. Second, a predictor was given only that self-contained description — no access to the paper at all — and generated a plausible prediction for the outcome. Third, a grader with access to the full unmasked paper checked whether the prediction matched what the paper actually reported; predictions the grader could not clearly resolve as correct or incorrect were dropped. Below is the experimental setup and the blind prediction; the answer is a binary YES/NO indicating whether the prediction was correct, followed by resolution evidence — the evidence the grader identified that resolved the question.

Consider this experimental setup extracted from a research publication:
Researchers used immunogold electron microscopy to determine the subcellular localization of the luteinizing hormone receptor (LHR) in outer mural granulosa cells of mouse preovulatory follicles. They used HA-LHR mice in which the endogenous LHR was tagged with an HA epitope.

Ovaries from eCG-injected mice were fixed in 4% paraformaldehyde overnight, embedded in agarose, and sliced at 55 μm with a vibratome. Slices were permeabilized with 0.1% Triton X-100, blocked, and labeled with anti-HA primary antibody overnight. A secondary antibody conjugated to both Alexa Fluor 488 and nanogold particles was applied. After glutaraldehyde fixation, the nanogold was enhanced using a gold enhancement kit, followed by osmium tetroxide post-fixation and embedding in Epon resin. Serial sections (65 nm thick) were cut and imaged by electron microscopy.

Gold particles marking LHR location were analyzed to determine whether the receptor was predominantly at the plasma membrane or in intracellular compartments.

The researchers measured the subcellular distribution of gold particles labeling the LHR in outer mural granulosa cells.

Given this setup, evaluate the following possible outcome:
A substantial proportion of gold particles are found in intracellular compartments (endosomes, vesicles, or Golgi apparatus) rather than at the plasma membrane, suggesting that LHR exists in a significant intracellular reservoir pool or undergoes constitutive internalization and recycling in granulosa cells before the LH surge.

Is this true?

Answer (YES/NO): NO